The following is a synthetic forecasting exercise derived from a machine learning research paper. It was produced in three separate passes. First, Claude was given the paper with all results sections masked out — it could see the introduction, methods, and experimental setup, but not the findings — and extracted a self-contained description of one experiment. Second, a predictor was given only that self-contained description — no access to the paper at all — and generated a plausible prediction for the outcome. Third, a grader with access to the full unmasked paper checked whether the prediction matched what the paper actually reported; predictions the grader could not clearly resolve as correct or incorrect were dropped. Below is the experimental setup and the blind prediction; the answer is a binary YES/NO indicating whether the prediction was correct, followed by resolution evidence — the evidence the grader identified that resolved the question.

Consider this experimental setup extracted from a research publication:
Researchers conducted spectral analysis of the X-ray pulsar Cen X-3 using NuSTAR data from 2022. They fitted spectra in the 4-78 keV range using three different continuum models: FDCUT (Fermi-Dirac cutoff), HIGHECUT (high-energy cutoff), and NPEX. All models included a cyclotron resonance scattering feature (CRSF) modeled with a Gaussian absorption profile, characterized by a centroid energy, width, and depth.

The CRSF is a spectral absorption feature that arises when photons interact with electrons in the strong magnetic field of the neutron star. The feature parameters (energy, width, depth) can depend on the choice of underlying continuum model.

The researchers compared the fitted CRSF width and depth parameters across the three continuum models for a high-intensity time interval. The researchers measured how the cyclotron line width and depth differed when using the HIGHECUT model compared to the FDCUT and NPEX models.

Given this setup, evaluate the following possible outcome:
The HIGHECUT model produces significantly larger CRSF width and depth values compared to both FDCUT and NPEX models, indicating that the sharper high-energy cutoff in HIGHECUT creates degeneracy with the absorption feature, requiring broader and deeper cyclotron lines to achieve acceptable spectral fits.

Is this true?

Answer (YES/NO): NO